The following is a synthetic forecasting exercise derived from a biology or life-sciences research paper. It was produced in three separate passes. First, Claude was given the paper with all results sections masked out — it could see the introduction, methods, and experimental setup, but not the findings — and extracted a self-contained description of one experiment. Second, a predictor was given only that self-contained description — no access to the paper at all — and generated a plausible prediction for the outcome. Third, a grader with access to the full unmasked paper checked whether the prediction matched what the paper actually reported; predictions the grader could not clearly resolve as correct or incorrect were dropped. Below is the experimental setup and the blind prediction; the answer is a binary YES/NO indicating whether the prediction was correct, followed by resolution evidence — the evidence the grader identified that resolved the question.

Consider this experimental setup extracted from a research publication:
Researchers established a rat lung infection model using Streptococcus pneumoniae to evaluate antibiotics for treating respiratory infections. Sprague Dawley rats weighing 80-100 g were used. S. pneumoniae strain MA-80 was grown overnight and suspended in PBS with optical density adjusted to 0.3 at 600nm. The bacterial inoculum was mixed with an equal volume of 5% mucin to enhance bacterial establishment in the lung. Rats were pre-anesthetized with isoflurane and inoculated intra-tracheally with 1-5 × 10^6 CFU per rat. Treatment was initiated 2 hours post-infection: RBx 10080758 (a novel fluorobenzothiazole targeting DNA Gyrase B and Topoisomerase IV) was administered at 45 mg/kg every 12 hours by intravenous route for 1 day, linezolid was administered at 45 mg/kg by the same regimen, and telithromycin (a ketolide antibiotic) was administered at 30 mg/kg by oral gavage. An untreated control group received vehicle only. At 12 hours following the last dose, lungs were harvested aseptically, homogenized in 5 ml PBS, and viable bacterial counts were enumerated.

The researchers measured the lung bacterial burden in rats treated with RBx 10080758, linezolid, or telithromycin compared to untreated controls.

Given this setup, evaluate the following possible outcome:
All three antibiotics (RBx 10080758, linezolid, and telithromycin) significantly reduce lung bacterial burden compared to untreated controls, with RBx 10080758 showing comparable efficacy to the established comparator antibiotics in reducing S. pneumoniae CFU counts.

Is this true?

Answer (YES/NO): YES